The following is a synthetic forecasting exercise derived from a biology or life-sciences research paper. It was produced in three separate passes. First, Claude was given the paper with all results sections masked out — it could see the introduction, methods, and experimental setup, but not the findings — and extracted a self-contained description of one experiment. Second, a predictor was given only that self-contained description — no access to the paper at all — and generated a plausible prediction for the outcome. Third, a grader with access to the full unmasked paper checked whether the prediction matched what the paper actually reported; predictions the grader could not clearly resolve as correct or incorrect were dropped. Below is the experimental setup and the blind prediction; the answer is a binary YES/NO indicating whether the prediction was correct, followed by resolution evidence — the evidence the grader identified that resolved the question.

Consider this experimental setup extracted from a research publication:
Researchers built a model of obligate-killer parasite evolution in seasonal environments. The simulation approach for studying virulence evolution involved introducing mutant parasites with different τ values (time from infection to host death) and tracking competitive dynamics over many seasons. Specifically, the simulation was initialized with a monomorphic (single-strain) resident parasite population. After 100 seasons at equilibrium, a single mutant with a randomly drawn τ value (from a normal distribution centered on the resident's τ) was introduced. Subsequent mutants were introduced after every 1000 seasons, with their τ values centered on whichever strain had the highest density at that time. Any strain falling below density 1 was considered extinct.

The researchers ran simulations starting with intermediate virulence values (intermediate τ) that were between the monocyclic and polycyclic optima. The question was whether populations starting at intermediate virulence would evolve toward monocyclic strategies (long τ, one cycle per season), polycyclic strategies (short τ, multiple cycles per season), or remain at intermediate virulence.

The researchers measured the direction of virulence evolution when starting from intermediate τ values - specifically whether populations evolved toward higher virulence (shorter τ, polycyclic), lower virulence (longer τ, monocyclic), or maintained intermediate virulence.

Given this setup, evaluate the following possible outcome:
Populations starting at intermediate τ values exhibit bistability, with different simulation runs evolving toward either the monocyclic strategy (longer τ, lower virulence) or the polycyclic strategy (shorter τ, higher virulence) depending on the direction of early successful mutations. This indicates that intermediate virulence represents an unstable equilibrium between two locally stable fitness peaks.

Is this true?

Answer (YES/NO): YES